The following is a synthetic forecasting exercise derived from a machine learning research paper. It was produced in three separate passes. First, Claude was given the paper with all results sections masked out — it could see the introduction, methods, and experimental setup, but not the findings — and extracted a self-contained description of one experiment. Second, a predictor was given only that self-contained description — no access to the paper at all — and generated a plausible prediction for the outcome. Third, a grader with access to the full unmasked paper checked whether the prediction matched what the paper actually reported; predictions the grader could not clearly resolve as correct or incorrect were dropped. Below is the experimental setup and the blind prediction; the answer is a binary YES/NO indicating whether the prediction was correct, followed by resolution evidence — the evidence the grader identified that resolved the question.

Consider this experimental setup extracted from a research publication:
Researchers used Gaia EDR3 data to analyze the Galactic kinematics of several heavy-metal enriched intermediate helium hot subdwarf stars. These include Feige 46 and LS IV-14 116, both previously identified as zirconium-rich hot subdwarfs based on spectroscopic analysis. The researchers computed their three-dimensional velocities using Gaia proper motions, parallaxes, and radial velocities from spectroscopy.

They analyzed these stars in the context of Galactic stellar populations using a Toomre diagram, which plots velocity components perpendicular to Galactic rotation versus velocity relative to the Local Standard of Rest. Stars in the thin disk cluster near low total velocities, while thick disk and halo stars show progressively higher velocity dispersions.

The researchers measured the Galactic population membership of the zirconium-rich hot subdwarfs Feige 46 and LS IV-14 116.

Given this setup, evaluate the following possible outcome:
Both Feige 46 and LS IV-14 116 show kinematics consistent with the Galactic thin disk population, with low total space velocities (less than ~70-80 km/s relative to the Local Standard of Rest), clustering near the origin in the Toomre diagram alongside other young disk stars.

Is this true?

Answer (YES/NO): NO